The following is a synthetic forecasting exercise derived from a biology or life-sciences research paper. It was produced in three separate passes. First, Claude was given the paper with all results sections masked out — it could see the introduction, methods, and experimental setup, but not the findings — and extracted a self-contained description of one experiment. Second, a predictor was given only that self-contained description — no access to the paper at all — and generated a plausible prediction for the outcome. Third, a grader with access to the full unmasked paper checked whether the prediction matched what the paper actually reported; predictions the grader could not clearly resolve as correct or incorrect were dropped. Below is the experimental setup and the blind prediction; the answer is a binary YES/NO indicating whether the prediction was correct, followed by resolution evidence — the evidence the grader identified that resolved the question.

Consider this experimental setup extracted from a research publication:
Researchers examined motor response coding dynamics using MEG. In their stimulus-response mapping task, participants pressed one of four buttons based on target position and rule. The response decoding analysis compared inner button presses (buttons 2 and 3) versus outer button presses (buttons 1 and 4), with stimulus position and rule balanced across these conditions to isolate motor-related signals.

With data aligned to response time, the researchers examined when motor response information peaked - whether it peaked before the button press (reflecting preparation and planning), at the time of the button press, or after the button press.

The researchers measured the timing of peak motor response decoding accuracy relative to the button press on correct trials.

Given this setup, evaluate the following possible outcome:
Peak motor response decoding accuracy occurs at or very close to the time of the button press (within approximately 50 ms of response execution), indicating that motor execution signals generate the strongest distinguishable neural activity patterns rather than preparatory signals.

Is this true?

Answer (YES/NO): NO